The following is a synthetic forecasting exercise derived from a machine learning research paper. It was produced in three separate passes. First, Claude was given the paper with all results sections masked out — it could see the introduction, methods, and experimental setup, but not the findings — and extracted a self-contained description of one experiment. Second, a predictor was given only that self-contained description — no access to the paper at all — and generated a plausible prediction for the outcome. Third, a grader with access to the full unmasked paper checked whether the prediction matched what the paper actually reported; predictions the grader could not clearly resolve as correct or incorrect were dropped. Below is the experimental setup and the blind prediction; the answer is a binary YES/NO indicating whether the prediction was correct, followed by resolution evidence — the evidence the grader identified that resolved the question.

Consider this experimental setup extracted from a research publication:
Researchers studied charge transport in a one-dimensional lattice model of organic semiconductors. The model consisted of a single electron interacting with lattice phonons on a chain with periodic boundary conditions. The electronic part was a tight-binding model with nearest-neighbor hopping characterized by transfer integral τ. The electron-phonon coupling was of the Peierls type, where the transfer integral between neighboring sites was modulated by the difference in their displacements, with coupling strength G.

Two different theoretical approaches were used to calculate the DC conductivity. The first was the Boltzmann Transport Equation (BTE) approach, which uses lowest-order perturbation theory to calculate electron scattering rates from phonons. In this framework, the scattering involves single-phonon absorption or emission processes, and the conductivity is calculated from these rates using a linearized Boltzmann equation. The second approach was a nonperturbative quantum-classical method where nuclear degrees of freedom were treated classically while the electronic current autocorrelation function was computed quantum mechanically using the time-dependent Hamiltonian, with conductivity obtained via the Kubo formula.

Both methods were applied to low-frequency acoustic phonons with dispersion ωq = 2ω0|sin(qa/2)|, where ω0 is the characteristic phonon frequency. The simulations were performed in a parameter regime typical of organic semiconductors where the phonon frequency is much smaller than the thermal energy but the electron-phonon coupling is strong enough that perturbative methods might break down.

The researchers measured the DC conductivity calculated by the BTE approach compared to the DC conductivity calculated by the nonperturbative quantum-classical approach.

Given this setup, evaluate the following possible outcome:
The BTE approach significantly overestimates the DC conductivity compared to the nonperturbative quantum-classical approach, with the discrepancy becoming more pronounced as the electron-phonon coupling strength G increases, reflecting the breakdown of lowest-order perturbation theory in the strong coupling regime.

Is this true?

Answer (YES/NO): NO